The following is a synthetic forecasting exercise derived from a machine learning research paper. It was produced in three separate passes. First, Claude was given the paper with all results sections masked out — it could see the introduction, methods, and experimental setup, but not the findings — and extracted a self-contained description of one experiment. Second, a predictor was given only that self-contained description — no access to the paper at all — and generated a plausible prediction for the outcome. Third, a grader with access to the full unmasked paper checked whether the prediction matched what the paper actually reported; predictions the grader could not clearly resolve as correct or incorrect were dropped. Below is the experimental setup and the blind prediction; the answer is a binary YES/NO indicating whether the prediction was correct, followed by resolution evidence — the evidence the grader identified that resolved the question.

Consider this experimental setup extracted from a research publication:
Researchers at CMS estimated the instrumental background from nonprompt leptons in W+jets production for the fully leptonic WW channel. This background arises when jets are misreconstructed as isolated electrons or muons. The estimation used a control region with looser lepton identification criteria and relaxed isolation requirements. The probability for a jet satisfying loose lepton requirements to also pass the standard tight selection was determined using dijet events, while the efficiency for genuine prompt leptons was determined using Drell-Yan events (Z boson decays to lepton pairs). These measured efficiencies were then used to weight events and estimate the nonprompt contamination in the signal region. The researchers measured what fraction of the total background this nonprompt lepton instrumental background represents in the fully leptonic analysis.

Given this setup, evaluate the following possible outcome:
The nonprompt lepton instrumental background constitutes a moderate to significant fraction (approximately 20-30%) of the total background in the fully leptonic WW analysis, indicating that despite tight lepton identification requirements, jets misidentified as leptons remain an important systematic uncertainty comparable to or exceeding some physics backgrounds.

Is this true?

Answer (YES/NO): NO